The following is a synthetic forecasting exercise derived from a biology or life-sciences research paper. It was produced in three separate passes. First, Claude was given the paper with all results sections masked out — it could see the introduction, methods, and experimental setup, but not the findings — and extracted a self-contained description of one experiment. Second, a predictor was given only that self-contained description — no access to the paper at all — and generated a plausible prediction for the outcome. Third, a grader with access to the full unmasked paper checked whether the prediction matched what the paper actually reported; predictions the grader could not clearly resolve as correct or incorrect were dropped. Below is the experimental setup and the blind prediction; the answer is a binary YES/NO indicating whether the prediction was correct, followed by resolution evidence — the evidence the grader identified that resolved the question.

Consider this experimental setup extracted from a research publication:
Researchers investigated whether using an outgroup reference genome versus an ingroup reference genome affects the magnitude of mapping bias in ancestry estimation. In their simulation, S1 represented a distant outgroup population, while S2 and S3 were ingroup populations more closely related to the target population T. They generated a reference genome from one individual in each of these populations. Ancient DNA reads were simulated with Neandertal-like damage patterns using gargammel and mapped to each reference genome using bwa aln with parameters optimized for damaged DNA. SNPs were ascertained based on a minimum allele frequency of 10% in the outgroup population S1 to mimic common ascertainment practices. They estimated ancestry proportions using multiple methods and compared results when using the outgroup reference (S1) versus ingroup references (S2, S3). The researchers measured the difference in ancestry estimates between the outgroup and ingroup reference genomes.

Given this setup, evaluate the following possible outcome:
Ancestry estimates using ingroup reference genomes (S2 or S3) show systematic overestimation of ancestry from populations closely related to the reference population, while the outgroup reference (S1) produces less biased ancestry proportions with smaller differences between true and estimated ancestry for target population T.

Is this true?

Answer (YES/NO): YES